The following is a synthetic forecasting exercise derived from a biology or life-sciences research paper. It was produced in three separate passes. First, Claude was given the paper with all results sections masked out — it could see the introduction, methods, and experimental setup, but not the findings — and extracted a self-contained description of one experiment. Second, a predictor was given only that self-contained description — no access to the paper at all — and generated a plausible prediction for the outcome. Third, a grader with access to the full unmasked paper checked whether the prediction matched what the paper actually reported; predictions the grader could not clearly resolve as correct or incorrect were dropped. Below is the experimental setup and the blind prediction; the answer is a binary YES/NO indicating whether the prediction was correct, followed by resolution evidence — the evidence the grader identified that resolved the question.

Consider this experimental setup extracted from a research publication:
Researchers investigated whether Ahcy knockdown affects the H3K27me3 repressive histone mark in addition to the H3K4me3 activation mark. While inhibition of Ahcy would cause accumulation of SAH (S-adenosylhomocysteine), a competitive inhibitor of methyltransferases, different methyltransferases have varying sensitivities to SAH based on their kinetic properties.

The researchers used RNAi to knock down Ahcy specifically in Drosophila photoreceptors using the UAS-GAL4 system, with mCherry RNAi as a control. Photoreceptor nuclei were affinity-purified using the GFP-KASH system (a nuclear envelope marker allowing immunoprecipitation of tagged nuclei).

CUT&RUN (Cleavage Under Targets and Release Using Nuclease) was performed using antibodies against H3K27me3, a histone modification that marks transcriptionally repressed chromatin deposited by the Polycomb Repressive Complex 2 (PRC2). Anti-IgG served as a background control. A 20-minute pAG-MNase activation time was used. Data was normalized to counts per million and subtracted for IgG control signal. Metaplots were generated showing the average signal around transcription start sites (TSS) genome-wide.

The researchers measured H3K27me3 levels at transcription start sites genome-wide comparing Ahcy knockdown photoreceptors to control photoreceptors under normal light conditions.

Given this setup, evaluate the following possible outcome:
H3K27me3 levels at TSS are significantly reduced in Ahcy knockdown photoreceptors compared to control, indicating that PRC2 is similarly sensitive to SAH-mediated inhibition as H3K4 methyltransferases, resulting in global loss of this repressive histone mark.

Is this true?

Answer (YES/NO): NO